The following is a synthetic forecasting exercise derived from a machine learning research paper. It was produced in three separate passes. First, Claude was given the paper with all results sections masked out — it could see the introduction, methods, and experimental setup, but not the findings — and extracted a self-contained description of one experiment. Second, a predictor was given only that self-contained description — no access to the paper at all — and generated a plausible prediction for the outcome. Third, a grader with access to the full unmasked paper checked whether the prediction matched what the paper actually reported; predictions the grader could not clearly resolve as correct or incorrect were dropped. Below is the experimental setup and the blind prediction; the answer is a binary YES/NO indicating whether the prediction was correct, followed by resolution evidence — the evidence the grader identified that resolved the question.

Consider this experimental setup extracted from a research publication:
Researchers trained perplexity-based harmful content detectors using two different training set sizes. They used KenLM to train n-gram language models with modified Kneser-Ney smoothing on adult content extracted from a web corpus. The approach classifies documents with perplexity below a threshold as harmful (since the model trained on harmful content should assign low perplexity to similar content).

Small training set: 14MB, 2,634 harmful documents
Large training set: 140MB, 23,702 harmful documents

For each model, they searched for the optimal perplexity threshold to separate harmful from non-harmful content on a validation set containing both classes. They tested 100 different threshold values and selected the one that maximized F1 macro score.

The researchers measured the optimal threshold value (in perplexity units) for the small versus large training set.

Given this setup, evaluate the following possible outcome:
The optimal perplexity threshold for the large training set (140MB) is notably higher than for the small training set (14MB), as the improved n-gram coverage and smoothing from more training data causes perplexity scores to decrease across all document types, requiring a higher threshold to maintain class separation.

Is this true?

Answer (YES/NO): NO